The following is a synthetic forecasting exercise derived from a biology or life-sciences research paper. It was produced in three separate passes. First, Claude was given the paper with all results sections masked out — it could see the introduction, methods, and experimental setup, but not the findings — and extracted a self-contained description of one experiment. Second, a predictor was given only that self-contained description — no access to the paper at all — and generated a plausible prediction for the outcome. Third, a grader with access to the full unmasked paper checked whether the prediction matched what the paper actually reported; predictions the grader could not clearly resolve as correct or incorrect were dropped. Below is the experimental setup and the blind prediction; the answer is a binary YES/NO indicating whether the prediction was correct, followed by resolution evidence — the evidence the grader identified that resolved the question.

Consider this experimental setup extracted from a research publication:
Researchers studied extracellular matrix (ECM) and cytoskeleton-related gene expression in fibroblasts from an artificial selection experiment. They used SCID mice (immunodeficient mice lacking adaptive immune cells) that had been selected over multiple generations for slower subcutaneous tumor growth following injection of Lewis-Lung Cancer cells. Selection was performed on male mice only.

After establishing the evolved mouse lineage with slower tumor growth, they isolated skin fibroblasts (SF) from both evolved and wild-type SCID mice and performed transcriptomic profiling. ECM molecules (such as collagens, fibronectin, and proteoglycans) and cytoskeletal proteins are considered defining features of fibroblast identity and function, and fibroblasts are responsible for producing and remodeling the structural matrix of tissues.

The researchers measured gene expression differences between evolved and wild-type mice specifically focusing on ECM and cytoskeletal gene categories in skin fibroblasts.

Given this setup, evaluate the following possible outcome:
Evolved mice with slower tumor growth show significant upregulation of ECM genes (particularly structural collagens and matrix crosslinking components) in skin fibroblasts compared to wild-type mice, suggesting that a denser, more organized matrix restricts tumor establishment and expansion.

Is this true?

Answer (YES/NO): YES